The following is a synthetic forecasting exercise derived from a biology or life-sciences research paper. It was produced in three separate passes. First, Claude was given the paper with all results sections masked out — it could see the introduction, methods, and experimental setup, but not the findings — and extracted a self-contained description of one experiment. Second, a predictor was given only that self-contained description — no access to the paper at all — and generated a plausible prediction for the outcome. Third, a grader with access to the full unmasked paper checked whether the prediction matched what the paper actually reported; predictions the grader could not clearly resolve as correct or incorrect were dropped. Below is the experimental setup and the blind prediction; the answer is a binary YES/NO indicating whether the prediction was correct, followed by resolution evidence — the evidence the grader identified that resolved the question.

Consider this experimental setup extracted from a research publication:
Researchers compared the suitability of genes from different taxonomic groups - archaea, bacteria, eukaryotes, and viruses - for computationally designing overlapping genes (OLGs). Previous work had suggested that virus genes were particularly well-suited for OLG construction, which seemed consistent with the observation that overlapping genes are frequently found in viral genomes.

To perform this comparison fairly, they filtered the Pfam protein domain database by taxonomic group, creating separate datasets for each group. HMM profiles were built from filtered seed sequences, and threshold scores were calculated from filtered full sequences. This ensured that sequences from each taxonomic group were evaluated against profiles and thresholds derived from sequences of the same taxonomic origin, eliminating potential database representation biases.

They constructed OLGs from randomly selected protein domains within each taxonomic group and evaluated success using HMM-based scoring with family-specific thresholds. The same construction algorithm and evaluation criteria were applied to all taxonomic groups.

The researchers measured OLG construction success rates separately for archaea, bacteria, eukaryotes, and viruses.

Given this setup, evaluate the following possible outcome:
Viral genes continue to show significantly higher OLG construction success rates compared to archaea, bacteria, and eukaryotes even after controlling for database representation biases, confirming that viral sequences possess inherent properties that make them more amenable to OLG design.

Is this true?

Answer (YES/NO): NO